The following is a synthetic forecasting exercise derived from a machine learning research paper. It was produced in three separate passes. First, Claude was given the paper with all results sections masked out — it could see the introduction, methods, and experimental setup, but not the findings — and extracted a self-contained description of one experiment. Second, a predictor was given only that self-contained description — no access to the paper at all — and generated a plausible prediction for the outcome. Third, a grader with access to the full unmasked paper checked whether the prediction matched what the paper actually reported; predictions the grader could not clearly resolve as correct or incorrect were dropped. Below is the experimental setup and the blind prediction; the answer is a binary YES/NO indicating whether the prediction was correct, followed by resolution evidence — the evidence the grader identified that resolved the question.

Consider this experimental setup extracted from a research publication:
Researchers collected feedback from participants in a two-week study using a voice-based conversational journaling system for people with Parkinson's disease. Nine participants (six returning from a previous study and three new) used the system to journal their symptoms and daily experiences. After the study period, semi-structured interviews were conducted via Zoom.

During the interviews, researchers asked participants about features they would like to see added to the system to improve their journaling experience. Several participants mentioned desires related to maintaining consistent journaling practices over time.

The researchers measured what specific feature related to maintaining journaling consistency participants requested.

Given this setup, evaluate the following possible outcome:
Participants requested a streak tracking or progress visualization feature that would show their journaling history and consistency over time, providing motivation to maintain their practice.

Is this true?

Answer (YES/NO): NO